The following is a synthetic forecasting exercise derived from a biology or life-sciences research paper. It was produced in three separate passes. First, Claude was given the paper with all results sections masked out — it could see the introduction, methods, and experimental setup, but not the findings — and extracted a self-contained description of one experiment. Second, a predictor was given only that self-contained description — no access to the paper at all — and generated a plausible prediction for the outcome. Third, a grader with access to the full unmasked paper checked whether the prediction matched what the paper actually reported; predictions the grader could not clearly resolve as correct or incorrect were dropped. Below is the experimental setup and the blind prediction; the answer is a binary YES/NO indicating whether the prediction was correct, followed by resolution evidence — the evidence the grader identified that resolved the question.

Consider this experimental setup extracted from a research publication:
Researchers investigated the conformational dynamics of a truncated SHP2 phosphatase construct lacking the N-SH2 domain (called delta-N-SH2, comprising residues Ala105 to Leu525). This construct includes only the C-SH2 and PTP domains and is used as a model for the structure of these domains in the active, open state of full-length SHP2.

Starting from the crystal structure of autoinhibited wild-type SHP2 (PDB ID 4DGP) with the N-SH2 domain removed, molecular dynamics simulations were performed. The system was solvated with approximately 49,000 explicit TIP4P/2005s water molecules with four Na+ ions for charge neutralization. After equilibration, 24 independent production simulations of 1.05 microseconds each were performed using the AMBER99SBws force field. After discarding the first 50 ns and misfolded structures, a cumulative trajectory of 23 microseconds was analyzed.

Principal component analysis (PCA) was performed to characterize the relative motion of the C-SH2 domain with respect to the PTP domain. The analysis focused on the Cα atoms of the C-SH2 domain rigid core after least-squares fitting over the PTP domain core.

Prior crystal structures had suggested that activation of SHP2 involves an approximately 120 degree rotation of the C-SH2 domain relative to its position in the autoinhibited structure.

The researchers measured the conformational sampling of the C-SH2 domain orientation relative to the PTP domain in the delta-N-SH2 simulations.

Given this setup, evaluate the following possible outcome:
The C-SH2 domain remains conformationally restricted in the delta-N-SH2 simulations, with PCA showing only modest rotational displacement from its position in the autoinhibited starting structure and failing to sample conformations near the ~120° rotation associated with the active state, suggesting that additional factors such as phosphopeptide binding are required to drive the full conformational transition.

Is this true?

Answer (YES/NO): NO